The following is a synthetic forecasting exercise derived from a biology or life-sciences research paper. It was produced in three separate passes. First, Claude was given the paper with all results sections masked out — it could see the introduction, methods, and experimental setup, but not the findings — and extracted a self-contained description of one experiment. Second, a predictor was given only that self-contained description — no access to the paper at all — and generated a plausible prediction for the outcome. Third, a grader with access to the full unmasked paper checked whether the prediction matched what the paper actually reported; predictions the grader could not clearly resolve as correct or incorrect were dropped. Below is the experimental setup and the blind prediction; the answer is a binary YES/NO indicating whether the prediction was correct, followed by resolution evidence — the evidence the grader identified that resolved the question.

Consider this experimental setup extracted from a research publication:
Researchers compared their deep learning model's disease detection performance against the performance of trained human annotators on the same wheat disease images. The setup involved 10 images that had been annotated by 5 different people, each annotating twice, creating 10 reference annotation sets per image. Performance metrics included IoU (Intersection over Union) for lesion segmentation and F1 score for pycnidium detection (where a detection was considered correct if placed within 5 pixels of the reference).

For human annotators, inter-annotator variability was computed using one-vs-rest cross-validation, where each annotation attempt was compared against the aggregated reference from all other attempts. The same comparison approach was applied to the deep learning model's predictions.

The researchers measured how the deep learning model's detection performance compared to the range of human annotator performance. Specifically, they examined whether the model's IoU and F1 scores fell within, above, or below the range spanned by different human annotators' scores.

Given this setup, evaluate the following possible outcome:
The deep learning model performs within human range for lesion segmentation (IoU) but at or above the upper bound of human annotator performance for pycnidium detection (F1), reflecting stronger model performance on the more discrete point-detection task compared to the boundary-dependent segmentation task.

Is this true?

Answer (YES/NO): NO